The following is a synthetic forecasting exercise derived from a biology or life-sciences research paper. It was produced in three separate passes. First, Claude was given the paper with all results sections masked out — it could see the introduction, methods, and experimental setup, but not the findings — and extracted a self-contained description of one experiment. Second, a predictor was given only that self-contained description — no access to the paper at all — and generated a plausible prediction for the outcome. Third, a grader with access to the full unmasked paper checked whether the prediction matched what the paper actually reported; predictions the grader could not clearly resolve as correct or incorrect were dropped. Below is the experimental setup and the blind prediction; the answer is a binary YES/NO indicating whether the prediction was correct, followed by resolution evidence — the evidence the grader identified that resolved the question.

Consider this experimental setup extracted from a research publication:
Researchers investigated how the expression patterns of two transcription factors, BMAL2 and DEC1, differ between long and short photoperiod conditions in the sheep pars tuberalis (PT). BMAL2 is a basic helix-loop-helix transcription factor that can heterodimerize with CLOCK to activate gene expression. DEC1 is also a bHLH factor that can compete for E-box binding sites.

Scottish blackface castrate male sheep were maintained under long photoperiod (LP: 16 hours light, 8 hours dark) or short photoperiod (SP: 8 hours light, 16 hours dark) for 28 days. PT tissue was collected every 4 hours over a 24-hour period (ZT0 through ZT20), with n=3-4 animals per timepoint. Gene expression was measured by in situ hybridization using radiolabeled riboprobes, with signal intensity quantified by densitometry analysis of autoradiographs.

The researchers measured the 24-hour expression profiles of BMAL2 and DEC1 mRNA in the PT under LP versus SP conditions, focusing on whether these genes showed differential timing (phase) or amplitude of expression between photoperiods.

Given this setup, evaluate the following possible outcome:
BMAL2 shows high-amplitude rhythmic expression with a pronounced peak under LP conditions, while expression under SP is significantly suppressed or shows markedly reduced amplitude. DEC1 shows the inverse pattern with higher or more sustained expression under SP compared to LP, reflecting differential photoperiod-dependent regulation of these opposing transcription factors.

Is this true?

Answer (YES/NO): YES